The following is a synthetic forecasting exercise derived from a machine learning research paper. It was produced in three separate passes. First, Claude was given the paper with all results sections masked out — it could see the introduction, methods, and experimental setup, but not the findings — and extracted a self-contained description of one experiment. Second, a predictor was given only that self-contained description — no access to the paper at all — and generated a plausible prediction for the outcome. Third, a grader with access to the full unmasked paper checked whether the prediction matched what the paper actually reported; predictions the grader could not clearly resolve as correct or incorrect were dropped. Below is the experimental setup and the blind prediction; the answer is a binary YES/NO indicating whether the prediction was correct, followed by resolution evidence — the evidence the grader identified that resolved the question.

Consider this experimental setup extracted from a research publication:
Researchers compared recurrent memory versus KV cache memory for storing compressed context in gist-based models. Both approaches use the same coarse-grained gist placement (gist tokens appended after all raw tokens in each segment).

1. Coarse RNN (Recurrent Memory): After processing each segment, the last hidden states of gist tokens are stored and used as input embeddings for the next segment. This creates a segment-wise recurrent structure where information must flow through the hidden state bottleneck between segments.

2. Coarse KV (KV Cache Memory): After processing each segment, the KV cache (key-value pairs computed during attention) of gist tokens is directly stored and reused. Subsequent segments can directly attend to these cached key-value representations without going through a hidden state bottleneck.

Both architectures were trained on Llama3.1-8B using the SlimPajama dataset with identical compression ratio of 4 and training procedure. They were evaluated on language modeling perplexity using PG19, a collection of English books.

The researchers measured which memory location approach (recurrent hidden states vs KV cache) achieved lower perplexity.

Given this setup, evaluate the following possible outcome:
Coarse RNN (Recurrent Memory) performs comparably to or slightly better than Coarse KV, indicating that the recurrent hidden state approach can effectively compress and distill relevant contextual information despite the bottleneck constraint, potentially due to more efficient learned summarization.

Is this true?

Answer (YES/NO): NO